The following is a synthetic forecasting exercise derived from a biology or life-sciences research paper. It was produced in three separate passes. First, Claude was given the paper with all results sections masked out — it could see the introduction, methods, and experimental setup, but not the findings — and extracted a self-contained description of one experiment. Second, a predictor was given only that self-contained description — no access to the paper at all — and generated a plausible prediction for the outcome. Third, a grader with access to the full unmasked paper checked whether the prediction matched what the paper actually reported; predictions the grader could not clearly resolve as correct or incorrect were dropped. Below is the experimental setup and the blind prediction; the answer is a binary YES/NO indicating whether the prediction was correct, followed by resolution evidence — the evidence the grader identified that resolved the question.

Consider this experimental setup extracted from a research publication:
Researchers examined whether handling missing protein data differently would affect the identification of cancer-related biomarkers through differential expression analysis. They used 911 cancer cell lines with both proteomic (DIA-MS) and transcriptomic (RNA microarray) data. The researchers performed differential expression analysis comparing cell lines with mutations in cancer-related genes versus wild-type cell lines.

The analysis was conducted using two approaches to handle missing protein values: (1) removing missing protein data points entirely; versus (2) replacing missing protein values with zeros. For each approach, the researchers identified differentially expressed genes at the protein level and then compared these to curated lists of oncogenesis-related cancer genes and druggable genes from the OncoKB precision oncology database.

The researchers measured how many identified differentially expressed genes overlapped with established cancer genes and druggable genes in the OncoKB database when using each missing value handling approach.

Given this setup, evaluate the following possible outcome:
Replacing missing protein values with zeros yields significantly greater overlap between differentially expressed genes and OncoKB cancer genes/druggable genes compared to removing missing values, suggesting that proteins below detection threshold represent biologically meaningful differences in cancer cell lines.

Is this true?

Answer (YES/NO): YES